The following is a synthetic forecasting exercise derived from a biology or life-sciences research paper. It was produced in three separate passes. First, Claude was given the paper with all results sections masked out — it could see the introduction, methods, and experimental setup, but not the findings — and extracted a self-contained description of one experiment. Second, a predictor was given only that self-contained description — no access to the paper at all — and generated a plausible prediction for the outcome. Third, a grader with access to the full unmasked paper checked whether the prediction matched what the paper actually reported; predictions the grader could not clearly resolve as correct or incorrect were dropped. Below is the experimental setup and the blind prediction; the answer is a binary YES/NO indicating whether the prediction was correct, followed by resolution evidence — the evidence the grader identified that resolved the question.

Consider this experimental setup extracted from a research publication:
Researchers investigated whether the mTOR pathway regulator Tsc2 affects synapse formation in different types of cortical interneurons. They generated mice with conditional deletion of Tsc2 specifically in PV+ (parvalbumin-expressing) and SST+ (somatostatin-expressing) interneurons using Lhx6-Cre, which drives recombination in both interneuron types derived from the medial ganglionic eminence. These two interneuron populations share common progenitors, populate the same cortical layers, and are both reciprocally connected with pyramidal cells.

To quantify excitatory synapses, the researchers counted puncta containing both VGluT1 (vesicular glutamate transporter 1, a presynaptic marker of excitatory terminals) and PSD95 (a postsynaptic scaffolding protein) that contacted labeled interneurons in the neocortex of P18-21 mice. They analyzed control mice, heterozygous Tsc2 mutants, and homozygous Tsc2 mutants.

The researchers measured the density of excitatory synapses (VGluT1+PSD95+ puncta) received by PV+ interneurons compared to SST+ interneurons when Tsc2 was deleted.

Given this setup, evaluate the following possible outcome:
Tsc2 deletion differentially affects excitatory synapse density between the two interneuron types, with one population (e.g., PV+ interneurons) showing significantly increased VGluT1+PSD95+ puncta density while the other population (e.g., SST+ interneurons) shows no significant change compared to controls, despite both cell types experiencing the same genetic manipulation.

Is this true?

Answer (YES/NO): YES